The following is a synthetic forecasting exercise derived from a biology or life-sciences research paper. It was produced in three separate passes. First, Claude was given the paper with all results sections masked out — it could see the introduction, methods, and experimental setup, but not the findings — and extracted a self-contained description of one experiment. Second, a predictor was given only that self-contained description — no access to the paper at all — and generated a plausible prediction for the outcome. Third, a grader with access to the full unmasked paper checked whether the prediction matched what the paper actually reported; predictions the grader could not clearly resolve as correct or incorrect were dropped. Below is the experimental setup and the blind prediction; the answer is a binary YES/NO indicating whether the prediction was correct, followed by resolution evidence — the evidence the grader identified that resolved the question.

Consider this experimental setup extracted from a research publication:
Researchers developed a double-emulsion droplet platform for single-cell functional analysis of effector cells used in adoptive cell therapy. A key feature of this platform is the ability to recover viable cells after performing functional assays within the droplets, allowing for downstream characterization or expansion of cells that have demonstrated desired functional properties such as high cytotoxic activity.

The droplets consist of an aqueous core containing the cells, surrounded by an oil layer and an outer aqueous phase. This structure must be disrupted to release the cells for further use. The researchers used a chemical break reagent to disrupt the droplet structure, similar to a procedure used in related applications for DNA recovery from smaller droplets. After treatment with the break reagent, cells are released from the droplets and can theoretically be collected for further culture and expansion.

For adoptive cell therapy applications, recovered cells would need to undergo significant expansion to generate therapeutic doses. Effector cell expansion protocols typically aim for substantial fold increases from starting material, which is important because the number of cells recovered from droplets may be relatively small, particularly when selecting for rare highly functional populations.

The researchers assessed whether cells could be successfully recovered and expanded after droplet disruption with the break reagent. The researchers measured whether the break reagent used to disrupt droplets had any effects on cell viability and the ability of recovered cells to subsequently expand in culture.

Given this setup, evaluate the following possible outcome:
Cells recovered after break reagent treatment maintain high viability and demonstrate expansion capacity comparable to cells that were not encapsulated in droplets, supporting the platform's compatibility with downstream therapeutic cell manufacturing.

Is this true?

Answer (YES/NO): NO